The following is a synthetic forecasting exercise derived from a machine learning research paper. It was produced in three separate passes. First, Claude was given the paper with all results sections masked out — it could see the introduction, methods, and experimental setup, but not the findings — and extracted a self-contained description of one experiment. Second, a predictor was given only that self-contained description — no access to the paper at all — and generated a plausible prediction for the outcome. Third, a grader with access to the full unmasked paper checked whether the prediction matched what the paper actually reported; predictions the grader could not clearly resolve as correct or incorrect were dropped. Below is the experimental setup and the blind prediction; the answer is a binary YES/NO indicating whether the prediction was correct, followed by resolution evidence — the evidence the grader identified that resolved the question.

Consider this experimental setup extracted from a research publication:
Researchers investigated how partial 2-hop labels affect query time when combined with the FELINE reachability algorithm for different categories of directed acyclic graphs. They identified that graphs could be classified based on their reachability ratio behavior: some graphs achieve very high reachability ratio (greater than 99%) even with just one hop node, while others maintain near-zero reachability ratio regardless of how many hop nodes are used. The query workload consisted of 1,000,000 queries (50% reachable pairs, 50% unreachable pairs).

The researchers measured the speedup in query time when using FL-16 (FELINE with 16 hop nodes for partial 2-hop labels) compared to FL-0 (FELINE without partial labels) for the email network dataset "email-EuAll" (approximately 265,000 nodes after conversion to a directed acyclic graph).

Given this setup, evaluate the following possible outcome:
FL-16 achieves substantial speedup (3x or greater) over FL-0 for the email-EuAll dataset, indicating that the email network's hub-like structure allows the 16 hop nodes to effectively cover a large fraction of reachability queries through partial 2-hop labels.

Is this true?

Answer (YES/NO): YES